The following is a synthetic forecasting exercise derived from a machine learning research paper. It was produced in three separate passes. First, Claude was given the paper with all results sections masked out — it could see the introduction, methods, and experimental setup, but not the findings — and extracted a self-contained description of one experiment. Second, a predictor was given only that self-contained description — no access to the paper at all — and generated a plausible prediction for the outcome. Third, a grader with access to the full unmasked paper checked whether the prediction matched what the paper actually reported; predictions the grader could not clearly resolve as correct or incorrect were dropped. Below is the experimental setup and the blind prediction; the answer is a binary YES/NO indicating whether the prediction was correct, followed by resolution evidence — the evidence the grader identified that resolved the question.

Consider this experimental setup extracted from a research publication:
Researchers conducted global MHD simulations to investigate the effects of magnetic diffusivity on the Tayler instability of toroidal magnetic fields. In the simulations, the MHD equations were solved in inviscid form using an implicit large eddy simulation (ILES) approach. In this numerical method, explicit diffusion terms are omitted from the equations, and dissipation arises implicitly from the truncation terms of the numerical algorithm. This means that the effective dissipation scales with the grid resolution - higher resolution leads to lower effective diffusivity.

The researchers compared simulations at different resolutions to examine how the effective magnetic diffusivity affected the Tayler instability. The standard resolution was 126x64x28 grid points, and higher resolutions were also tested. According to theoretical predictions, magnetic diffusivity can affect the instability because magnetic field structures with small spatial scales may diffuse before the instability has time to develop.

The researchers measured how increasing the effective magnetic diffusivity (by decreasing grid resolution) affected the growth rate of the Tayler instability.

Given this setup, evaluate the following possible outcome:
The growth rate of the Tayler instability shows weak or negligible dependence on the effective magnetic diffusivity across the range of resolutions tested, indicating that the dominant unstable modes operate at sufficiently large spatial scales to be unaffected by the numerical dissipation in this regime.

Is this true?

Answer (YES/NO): NO